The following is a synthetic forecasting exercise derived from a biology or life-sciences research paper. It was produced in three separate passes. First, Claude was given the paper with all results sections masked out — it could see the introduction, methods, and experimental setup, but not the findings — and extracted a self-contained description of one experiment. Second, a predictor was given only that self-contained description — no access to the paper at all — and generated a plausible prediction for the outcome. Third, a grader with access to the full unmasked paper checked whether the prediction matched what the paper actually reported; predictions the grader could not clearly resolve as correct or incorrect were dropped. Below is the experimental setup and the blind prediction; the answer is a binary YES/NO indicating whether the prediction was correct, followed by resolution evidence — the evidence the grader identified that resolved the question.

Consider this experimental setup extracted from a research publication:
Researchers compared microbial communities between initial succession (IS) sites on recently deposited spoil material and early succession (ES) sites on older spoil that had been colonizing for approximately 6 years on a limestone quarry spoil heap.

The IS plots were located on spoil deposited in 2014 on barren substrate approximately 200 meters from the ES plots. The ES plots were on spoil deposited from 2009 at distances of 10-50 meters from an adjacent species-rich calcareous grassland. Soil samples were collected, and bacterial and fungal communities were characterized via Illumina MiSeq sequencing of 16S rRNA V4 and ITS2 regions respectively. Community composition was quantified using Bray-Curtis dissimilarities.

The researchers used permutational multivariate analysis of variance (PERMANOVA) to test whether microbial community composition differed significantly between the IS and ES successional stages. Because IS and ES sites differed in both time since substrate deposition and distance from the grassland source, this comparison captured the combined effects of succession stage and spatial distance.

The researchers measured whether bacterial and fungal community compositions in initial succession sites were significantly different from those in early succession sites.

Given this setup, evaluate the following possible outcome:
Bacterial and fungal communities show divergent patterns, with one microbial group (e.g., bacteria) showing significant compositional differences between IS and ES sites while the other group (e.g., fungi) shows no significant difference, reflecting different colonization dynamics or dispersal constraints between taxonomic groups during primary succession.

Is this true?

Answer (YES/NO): NO